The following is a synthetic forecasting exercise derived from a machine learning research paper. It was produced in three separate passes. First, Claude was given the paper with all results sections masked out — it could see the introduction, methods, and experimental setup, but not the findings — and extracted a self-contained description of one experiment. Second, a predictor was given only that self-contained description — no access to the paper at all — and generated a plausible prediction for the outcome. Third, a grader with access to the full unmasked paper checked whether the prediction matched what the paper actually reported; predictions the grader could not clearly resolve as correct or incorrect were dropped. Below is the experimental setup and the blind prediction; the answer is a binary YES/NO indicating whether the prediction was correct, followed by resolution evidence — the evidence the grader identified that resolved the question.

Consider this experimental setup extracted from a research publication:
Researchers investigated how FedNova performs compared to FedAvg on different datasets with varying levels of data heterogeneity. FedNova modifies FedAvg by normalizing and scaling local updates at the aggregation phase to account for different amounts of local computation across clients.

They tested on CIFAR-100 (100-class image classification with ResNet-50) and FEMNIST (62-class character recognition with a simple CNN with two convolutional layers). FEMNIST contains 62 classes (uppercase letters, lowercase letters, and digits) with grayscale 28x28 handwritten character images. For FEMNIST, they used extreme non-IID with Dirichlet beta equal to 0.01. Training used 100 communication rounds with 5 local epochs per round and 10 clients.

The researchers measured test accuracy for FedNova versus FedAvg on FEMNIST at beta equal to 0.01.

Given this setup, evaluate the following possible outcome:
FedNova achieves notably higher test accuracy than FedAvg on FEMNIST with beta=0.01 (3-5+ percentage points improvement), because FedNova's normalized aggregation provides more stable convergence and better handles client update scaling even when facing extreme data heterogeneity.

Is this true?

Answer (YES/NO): NO